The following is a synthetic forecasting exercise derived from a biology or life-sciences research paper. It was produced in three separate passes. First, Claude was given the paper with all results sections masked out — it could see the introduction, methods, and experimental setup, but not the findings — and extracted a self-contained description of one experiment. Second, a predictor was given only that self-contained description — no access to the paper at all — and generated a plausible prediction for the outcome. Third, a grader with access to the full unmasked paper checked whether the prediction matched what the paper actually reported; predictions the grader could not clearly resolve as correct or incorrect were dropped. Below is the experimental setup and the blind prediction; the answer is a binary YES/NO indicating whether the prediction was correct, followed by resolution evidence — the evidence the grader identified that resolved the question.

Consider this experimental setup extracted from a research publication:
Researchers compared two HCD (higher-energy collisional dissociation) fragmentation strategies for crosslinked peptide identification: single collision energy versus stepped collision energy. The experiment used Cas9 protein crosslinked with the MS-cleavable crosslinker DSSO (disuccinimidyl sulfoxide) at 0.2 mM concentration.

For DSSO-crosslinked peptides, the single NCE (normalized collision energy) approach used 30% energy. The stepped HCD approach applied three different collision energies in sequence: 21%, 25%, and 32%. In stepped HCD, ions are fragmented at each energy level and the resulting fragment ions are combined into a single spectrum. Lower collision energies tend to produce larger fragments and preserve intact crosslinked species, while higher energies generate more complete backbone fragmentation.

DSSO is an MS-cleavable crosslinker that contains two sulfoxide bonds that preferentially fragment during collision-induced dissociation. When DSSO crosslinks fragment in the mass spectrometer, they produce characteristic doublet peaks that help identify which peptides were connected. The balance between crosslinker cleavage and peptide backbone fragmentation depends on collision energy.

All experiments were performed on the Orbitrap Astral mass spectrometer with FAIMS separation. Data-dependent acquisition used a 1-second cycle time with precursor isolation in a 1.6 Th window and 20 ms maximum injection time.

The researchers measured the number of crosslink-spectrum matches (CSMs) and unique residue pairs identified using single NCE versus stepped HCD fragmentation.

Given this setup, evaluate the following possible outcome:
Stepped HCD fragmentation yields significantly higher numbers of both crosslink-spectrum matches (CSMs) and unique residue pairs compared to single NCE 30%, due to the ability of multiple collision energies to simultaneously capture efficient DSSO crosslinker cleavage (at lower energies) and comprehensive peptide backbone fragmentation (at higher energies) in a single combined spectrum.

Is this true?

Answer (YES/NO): NO